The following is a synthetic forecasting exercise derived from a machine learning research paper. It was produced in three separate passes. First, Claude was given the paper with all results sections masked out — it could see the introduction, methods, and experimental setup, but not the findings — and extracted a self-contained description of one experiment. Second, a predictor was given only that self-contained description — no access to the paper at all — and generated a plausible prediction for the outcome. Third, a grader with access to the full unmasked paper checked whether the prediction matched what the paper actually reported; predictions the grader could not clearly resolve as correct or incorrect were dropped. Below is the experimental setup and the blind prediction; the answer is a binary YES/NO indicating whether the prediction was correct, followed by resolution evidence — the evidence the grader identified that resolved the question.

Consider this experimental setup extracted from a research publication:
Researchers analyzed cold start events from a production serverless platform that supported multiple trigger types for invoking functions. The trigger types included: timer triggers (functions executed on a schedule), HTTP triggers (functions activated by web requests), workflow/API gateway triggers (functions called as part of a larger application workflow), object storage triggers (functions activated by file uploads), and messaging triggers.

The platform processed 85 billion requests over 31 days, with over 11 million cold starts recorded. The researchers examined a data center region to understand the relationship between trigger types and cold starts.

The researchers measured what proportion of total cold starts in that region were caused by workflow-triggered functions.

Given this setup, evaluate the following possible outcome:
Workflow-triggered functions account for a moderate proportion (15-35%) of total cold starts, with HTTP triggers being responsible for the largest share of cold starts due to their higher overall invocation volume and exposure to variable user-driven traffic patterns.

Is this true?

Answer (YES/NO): NO